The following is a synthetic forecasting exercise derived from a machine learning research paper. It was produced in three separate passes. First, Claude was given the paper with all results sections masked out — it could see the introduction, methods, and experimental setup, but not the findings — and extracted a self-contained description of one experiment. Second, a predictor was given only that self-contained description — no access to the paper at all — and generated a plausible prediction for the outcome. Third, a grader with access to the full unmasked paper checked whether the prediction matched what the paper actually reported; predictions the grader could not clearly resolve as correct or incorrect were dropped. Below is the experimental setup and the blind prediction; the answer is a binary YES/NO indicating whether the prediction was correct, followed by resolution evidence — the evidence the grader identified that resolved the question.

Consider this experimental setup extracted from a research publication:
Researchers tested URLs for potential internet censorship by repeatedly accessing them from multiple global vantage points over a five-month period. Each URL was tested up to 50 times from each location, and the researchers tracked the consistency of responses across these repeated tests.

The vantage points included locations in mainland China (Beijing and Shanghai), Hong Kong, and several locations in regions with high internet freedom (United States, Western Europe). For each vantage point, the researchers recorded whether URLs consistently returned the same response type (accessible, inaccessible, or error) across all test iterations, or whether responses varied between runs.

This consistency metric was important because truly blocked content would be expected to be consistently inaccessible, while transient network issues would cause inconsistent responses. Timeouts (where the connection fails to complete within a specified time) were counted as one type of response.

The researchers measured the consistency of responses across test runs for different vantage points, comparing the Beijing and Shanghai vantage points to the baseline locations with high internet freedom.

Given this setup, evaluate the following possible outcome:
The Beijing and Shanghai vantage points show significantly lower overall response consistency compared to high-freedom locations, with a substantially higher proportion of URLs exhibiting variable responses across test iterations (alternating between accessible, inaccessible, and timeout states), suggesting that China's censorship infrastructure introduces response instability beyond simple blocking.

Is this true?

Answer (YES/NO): NO